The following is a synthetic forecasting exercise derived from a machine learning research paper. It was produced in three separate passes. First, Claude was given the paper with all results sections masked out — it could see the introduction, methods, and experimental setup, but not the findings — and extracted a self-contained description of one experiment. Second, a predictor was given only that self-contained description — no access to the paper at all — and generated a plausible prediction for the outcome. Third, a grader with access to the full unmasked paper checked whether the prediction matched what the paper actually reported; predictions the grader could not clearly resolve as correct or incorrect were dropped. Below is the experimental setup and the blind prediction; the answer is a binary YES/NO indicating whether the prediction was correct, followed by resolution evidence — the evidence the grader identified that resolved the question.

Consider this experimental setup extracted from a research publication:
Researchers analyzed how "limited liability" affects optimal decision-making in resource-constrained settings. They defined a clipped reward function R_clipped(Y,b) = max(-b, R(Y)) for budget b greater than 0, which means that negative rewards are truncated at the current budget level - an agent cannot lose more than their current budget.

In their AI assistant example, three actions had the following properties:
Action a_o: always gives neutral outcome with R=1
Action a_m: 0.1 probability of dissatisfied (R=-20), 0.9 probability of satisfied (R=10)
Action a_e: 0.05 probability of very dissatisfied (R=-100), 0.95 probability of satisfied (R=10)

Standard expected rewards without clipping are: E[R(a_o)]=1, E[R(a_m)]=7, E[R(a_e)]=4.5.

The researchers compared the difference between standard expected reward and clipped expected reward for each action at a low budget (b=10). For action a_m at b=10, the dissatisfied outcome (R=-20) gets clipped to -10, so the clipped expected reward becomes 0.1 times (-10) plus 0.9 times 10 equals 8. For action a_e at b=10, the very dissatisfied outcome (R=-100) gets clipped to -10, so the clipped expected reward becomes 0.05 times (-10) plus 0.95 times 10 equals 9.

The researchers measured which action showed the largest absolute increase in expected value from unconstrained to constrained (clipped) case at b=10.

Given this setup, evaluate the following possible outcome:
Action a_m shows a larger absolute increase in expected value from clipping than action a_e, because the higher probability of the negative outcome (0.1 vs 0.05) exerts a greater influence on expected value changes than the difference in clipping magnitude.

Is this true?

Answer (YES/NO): NO